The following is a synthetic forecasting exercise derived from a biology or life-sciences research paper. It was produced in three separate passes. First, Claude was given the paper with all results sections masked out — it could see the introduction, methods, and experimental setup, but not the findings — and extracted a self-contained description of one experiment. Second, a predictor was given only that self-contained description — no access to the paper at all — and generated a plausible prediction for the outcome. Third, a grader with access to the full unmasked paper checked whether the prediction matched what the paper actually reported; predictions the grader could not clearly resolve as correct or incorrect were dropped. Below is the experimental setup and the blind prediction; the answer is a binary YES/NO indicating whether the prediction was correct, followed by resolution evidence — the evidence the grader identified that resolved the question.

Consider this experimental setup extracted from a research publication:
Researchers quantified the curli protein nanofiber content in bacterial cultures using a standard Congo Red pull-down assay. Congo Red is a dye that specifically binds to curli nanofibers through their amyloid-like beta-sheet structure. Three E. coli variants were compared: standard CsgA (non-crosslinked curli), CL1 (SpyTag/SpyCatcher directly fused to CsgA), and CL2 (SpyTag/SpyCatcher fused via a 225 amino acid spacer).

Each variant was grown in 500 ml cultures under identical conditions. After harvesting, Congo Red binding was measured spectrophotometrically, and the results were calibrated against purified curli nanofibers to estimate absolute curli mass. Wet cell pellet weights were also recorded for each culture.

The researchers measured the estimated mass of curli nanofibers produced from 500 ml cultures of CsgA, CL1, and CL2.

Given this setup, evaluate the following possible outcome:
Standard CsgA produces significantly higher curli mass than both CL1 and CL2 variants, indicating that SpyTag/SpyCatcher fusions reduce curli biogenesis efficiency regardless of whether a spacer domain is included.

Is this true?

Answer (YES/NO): NO